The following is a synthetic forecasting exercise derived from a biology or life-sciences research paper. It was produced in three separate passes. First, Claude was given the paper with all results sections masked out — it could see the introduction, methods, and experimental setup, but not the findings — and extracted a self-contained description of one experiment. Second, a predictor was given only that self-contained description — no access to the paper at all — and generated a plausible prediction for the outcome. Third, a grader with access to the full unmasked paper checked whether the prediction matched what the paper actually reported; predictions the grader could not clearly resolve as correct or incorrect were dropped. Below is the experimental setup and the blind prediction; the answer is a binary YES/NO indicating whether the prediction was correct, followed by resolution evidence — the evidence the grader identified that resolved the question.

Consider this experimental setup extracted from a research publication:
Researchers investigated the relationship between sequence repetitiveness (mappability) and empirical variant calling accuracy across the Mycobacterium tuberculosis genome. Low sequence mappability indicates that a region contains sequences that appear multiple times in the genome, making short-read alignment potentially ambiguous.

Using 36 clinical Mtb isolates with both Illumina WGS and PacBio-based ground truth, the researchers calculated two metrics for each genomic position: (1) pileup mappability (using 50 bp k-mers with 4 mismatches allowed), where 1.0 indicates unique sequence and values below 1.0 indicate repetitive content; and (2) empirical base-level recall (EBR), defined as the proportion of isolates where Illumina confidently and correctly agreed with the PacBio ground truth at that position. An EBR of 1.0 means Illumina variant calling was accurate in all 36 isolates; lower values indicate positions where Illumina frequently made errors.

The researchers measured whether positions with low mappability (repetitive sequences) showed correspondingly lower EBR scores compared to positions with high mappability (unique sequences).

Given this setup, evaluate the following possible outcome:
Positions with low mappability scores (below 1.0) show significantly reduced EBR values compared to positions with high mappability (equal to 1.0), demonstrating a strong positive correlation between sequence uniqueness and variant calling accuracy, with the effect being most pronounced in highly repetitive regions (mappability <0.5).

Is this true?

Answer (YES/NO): NO